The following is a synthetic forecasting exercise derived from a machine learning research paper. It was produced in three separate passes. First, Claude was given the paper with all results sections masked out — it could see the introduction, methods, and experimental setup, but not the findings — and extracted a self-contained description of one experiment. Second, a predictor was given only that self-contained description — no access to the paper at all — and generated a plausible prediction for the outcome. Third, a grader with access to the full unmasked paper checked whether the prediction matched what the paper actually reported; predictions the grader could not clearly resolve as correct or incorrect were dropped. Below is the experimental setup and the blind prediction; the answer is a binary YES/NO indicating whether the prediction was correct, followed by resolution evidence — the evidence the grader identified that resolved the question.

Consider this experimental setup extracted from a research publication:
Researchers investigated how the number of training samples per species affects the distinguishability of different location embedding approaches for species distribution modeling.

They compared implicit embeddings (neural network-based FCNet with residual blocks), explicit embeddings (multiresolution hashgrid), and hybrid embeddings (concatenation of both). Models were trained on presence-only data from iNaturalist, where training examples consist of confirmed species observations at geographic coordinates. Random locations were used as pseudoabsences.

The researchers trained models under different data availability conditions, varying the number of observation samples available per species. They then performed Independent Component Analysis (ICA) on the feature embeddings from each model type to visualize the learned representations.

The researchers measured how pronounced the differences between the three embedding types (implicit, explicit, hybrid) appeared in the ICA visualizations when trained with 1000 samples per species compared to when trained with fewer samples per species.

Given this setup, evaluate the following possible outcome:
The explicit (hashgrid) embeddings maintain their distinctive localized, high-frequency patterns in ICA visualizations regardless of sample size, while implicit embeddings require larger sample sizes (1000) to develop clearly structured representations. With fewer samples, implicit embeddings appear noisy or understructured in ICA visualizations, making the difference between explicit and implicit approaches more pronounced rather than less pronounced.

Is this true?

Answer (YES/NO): NO